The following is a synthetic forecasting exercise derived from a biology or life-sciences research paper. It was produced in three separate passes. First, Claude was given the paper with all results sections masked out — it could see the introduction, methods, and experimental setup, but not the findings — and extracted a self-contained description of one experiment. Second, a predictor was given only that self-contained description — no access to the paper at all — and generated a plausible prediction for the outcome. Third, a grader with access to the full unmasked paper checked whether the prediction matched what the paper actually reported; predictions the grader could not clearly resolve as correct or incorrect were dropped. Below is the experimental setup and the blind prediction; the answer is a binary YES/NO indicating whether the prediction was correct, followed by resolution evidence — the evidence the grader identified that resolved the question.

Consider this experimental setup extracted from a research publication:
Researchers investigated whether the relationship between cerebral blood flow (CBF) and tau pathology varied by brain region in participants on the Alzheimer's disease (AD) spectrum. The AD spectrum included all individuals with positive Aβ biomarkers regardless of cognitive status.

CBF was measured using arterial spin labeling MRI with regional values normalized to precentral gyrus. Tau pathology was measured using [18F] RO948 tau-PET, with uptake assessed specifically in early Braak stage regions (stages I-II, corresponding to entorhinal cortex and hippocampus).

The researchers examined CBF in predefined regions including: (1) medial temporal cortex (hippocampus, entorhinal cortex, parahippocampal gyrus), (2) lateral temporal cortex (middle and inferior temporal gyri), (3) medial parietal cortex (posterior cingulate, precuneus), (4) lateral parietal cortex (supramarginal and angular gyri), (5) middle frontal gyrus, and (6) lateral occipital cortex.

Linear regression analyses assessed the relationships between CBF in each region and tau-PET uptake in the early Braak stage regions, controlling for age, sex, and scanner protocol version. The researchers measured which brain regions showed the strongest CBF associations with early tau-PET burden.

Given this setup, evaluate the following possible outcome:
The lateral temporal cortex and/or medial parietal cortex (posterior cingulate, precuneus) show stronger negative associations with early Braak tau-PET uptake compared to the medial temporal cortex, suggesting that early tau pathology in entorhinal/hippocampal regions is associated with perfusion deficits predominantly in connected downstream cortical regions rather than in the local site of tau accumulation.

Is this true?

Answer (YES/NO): YES